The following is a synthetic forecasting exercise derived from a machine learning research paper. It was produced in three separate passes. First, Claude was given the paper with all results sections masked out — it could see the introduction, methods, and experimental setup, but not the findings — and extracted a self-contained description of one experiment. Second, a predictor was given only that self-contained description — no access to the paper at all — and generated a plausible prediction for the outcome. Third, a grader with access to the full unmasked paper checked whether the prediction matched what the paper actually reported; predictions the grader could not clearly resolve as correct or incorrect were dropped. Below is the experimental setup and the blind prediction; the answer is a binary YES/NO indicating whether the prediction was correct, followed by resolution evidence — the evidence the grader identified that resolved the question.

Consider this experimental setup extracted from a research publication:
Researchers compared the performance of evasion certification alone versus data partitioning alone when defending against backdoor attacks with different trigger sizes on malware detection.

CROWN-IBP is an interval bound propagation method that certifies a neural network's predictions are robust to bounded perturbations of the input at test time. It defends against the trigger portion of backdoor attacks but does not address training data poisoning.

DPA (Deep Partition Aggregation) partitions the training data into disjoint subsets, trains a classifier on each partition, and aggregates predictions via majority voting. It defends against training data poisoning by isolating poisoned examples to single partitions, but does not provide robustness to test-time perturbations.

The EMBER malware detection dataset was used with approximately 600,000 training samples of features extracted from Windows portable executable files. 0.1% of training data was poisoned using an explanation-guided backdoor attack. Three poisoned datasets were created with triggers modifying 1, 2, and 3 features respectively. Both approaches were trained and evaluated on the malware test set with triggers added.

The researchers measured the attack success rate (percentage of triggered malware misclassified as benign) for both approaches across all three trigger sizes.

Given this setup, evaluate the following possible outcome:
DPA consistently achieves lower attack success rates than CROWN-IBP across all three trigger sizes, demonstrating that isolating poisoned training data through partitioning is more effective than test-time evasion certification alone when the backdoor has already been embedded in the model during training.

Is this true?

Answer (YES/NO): NO